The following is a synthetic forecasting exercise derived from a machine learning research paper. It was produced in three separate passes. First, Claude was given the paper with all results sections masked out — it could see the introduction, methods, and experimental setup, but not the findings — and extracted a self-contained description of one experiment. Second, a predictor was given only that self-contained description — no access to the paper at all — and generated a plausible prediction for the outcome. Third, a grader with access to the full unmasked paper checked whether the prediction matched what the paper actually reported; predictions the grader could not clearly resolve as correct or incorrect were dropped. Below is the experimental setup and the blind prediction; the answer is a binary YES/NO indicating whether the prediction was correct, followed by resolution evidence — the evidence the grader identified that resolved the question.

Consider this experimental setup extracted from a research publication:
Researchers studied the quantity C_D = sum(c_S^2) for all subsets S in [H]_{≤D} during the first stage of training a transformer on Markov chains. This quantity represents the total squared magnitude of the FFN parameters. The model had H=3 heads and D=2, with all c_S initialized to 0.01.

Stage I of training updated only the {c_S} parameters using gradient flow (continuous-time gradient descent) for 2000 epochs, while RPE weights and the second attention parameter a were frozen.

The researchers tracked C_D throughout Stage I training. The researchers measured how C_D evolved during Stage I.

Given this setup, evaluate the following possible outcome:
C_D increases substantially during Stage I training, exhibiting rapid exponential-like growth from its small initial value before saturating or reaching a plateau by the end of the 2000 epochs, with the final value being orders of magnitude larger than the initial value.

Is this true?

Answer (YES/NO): NO